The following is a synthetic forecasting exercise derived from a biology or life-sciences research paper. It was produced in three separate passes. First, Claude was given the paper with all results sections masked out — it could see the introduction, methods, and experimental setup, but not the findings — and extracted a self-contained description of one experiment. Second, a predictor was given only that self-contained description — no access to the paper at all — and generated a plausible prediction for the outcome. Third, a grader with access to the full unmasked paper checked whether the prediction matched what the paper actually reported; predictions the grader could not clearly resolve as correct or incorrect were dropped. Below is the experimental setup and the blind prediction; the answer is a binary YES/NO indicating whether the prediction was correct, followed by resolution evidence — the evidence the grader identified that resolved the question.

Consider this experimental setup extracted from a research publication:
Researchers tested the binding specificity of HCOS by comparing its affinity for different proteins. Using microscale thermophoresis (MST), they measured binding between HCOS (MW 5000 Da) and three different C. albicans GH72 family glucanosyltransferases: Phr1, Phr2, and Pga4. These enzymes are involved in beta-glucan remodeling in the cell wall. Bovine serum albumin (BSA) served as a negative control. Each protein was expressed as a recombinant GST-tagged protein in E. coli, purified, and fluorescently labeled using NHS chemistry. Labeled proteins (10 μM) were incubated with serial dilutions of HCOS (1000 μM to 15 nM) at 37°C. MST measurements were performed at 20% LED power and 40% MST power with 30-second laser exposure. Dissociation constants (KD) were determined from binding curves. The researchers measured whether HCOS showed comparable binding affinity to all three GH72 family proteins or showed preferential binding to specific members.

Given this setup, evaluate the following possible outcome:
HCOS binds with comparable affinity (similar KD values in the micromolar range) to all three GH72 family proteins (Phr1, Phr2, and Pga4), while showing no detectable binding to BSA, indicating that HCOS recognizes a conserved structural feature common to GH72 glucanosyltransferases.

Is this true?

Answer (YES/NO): NO